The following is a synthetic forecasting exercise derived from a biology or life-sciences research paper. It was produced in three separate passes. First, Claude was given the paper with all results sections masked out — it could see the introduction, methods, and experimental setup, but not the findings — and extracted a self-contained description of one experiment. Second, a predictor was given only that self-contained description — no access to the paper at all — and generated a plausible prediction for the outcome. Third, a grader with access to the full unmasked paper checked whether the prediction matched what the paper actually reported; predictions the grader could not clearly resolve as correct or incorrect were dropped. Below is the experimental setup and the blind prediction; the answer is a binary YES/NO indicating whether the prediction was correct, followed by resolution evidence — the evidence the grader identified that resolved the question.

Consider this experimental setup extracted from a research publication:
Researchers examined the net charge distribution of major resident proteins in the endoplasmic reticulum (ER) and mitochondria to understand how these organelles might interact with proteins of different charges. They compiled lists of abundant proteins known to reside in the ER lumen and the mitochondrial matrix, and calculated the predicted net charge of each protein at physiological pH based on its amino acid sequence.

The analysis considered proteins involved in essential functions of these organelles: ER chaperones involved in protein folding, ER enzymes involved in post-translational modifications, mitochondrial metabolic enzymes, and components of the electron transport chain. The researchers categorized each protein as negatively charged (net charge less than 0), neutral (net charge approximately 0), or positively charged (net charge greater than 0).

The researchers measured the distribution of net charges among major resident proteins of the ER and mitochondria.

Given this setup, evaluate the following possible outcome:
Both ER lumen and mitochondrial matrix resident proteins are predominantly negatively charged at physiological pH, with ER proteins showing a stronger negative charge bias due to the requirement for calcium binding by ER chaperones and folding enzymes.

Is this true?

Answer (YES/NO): NO